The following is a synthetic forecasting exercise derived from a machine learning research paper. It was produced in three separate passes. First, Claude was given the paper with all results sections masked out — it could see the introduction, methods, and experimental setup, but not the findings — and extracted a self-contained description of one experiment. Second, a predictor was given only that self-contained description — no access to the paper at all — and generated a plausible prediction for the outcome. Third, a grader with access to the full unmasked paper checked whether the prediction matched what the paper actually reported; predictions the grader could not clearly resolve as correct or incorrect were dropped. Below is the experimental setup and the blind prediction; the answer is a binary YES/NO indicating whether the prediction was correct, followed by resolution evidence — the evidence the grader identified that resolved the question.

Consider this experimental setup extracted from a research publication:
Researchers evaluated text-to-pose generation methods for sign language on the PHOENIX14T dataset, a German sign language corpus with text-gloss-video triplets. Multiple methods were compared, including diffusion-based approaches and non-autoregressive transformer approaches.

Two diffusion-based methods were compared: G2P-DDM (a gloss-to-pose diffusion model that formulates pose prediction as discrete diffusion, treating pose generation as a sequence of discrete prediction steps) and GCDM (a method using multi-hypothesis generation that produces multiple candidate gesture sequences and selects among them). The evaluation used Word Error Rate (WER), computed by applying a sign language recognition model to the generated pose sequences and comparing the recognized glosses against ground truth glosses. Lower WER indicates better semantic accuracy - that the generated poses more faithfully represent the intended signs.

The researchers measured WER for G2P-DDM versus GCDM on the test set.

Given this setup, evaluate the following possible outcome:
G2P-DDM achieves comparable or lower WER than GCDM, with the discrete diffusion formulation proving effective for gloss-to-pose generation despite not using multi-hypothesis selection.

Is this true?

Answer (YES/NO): YES